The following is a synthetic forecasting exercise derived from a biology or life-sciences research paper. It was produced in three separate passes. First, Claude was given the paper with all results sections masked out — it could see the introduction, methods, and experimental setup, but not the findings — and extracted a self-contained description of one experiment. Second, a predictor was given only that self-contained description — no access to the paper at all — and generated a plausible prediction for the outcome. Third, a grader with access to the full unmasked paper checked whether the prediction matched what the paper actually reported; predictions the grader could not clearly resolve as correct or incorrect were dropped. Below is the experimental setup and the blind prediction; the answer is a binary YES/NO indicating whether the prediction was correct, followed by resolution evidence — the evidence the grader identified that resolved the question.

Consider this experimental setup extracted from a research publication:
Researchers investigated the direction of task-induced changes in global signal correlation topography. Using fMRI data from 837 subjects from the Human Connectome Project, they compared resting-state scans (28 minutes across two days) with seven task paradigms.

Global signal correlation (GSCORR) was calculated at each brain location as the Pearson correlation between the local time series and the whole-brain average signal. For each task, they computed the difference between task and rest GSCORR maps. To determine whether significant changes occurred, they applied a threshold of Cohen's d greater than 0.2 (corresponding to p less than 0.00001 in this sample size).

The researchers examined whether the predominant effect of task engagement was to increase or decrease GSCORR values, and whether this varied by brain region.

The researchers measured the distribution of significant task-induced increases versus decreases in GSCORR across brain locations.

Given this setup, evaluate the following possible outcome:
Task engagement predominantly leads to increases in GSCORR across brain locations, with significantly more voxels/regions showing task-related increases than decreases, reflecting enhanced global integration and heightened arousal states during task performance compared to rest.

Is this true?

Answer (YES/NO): NO